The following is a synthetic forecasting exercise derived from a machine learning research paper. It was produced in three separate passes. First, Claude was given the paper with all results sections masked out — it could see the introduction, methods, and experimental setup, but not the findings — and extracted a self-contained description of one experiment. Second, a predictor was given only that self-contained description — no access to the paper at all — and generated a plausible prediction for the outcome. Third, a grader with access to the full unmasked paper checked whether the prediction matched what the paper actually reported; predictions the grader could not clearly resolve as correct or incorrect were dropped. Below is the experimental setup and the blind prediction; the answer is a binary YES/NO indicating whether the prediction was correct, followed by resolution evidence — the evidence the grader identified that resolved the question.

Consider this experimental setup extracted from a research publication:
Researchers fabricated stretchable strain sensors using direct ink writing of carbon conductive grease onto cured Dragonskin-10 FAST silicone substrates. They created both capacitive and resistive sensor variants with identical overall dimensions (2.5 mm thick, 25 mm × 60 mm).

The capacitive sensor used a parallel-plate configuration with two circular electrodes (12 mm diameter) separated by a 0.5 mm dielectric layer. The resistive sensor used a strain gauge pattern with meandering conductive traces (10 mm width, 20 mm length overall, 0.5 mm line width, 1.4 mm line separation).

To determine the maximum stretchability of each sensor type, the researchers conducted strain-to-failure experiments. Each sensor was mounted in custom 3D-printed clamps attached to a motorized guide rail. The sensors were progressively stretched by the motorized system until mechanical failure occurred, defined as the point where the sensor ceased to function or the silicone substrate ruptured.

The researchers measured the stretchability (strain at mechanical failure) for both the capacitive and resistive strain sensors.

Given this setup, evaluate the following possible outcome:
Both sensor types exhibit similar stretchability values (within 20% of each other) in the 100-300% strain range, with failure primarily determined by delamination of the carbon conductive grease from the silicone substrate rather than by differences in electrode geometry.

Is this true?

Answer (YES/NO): NO